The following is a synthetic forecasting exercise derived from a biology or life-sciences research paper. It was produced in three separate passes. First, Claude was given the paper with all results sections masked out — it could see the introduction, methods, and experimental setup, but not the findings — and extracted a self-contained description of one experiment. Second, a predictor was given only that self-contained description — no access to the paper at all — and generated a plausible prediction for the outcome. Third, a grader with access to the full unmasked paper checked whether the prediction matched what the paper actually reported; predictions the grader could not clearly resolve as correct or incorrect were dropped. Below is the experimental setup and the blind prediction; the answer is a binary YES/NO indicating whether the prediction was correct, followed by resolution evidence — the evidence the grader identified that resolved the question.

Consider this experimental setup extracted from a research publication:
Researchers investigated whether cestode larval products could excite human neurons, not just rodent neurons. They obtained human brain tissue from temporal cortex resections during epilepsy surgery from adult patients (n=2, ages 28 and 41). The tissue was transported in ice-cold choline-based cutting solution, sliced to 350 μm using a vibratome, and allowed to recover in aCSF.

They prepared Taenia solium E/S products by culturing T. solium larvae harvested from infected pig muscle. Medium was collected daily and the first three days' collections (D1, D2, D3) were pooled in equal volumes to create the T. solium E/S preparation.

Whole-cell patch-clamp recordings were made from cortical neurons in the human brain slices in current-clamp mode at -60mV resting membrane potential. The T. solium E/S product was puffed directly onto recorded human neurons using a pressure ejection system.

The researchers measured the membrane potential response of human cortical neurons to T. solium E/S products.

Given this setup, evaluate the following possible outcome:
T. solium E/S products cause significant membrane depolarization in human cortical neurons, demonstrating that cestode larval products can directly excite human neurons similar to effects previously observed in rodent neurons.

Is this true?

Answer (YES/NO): YES